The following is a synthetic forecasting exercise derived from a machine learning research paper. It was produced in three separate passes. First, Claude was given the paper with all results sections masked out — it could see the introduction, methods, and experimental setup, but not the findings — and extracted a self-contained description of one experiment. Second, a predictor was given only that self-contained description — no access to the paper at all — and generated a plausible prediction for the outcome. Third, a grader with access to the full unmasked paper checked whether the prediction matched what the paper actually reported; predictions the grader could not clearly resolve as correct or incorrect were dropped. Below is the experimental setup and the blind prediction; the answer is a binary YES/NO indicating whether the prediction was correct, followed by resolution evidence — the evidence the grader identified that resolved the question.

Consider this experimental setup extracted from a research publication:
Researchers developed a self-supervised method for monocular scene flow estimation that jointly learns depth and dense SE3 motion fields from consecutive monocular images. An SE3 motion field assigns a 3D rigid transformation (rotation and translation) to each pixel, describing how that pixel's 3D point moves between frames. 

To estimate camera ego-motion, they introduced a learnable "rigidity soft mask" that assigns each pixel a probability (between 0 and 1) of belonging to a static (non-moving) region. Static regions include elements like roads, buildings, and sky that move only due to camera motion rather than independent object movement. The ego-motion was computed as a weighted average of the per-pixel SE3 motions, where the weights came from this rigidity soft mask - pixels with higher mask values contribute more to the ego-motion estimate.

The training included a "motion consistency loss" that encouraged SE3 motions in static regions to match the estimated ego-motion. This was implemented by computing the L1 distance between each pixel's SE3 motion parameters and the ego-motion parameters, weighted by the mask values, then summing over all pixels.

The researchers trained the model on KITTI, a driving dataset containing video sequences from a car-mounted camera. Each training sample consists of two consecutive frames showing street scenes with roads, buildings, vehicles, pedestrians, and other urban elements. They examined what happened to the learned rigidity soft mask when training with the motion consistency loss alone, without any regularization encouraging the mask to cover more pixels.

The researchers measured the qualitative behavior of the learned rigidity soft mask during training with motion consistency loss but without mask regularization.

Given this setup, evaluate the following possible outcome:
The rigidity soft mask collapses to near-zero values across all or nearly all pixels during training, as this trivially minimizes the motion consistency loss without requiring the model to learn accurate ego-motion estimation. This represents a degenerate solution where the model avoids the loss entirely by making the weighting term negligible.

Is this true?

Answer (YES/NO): NO